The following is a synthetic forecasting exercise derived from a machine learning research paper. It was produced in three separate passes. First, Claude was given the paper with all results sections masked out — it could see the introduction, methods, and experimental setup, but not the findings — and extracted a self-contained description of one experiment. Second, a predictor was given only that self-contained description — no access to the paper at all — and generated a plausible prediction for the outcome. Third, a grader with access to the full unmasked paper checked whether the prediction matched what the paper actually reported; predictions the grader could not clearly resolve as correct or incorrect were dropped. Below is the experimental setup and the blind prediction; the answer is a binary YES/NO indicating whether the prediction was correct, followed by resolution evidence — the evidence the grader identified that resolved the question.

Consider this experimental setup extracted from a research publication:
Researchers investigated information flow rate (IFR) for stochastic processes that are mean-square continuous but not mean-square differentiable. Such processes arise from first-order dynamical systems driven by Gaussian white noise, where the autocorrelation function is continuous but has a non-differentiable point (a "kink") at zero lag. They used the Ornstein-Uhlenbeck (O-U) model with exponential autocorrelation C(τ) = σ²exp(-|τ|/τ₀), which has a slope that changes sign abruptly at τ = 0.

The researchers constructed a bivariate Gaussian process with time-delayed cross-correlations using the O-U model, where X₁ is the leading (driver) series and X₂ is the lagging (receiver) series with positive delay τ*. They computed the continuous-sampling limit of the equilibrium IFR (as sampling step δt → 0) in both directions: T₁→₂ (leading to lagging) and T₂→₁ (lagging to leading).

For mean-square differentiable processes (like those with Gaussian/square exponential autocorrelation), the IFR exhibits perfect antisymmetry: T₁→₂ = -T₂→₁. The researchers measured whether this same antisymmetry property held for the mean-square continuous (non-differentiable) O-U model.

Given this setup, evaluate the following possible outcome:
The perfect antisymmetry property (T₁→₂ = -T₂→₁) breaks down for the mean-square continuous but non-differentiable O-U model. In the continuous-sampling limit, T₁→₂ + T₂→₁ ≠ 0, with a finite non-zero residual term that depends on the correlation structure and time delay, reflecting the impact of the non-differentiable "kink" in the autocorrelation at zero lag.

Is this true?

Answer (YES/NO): YES